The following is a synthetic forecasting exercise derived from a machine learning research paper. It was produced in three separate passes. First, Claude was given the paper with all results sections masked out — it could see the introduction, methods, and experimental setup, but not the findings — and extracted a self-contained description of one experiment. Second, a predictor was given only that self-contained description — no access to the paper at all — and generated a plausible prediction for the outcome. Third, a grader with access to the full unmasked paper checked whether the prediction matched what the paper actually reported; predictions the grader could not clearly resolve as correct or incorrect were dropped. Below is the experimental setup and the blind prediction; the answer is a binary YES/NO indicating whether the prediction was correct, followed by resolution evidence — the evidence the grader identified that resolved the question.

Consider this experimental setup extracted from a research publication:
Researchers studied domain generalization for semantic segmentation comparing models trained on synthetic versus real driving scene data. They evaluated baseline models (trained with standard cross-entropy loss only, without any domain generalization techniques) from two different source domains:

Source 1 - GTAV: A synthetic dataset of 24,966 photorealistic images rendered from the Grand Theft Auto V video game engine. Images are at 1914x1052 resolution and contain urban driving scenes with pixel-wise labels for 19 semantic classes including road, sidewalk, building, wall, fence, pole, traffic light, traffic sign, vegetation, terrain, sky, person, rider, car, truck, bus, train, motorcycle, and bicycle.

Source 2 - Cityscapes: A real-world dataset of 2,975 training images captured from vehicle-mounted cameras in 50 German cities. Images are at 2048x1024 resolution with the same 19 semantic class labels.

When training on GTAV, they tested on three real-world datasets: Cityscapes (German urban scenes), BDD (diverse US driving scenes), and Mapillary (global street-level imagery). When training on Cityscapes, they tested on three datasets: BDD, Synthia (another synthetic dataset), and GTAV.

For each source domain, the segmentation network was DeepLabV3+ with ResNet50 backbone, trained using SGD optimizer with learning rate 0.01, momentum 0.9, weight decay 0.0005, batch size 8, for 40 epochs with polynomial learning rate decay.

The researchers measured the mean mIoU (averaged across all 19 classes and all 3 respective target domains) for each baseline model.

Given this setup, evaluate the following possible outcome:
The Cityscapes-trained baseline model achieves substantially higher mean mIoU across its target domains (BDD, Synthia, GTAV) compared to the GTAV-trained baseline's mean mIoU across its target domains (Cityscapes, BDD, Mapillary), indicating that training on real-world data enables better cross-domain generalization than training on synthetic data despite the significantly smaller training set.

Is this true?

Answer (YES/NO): YES